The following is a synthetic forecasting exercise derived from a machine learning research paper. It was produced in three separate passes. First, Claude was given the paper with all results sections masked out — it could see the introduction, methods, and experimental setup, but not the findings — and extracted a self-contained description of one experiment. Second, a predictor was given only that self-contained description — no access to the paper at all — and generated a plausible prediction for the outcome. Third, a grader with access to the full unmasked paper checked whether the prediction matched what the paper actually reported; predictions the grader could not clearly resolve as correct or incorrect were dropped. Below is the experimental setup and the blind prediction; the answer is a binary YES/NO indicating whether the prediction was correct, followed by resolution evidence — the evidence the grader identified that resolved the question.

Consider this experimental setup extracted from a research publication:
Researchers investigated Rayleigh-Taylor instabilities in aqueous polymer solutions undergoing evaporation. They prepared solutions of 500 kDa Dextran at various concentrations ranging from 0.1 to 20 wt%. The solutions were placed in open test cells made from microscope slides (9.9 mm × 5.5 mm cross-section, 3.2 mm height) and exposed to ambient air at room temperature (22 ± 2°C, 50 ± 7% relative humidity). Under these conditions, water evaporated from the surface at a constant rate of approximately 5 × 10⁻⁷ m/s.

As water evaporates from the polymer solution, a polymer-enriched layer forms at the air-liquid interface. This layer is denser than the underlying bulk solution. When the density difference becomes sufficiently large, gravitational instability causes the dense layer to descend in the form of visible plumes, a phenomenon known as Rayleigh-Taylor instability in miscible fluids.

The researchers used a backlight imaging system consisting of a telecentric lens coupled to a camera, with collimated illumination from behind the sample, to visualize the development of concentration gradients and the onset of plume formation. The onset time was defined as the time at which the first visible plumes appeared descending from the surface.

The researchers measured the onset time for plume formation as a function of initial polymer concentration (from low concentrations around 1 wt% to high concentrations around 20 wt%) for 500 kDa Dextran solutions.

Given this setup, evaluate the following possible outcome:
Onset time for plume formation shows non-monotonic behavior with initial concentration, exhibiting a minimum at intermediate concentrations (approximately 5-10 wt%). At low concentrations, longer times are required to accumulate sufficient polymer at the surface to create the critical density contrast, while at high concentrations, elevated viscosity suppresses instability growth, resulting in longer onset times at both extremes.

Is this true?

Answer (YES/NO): NO